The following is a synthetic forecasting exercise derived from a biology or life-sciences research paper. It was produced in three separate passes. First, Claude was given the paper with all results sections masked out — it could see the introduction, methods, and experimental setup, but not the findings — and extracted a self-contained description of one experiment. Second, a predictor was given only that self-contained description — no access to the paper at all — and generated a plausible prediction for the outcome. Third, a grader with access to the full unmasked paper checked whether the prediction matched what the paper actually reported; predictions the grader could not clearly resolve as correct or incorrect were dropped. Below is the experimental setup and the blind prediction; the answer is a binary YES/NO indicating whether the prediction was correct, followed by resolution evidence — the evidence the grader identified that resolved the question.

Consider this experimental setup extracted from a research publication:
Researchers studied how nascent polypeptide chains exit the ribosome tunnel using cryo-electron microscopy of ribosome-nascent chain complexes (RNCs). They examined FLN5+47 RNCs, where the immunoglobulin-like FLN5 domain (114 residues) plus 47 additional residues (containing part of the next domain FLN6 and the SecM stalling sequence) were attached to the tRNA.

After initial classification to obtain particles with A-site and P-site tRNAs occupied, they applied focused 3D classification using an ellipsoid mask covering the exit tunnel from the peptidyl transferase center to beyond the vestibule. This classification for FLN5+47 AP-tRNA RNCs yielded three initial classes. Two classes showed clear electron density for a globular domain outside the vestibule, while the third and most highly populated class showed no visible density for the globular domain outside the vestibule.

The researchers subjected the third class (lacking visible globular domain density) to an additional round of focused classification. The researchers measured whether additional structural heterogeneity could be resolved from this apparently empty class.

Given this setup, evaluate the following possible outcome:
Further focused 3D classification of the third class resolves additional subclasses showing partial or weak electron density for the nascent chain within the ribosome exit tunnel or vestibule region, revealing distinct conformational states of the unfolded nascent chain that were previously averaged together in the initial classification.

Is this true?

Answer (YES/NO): NO